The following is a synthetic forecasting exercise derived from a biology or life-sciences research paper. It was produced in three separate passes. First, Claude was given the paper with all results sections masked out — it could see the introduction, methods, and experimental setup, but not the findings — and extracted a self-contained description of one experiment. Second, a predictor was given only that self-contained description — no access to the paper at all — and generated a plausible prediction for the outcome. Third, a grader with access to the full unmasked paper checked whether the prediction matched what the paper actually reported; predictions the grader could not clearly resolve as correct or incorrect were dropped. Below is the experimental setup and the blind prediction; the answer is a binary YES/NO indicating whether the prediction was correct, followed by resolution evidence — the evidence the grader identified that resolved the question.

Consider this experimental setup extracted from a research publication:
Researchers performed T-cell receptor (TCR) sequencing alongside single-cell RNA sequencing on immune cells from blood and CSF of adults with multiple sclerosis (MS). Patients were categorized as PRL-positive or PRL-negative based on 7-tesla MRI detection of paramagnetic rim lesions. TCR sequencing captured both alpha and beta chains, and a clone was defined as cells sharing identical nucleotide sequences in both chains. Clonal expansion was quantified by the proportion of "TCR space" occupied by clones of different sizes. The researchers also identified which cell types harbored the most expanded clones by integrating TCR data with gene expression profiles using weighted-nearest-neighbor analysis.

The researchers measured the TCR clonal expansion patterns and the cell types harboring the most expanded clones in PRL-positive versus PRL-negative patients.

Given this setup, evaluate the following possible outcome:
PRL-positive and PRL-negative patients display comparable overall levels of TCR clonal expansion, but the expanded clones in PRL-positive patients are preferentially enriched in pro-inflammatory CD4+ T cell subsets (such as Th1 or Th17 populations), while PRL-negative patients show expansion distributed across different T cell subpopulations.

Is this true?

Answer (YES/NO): NO